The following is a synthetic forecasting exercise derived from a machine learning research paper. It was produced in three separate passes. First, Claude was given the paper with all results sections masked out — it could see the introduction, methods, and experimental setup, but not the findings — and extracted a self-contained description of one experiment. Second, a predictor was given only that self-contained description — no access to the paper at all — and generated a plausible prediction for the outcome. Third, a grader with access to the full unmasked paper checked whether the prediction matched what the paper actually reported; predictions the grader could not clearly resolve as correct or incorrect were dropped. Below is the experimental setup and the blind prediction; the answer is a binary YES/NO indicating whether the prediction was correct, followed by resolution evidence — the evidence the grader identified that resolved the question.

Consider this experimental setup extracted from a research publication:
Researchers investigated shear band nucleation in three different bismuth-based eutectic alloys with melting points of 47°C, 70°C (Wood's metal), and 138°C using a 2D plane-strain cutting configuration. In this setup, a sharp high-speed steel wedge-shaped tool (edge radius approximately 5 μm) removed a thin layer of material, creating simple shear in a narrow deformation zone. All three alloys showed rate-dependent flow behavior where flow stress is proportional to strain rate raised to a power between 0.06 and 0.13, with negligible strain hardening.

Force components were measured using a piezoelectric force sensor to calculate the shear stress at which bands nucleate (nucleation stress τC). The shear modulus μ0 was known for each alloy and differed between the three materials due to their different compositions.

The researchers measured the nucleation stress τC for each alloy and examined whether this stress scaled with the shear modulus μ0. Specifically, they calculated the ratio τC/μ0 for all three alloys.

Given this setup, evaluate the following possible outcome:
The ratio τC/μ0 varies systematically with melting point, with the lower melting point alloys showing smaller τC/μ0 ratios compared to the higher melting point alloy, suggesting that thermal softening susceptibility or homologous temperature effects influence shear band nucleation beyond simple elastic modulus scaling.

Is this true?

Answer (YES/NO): NO